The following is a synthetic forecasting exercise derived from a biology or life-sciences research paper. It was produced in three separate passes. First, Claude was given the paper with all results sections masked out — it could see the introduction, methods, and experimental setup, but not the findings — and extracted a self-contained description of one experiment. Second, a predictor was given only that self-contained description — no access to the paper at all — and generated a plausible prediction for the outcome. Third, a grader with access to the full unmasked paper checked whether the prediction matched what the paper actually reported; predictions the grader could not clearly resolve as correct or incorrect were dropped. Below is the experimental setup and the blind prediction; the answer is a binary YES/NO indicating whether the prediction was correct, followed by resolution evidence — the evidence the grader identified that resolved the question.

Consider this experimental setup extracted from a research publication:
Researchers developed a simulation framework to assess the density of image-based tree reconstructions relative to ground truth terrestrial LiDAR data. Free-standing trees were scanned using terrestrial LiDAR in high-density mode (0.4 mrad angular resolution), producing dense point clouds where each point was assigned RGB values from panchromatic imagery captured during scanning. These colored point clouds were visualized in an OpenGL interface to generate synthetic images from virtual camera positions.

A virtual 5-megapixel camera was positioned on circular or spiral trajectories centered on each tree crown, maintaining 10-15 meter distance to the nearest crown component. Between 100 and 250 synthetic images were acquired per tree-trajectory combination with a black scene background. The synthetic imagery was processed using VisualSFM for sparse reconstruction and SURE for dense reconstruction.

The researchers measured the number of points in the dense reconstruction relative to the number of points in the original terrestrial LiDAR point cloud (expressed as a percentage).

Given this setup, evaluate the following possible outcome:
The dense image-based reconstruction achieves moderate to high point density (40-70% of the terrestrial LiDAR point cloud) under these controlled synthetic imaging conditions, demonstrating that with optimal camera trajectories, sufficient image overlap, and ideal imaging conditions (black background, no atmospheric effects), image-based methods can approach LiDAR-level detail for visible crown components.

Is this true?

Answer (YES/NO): NO